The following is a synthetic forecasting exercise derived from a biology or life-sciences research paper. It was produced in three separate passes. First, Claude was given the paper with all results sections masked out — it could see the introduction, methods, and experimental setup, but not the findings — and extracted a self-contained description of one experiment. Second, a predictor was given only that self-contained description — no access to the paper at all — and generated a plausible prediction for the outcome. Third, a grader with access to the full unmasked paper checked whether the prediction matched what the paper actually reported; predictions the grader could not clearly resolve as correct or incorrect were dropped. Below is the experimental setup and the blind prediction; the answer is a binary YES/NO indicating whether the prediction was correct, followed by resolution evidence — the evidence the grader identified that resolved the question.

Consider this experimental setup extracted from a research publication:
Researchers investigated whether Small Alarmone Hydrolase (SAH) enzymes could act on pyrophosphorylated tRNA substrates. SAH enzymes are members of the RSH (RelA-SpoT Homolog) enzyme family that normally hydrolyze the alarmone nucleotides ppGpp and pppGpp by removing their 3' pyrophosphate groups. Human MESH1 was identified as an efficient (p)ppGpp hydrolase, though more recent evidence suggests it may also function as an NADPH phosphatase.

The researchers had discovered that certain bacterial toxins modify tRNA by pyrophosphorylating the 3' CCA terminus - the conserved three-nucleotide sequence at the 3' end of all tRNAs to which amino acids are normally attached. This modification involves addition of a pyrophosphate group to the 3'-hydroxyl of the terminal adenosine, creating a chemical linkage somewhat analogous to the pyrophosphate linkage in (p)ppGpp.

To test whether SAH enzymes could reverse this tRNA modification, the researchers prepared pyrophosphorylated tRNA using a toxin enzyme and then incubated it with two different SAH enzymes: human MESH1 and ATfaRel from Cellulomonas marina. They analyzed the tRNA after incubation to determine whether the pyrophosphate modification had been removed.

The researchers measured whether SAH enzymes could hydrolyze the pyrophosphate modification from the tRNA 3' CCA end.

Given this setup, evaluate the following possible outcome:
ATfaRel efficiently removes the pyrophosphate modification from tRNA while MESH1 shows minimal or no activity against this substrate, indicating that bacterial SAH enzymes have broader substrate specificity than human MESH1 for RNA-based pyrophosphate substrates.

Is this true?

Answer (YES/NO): NO